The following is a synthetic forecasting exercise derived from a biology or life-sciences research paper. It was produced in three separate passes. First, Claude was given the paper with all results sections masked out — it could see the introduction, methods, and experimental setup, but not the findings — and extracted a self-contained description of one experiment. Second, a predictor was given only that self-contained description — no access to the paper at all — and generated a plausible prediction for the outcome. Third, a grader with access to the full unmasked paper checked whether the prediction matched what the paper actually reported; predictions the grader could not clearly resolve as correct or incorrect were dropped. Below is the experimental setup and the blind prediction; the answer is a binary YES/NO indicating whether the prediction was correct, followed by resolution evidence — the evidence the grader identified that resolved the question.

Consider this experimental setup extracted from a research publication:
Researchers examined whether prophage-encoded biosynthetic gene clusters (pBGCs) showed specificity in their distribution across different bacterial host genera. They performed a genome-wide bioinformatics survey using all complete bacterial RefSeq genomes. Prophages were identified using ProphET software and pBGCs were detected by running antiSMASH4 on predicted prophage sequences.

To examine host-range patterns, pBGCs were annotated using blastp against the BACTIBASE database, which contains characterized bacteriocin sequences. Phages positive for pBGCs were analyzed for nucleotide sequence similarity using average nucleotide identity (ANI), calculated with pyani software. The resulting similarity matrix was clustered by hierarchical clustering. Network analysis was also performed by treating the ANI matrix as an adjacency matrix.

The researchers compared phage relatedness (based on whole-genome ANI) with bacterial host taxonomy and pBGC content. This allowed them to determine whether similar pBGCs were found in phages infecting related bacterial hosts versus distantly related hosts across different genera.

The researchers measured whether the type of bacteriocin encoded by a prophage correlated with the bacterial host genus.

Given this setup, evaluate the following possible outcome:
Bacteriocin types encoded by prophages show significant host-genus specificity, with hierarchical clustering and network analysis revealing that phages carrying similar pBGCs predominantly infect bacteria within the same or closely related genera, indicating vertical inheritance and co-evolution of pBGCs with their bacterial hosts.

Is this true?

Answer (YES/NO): YES